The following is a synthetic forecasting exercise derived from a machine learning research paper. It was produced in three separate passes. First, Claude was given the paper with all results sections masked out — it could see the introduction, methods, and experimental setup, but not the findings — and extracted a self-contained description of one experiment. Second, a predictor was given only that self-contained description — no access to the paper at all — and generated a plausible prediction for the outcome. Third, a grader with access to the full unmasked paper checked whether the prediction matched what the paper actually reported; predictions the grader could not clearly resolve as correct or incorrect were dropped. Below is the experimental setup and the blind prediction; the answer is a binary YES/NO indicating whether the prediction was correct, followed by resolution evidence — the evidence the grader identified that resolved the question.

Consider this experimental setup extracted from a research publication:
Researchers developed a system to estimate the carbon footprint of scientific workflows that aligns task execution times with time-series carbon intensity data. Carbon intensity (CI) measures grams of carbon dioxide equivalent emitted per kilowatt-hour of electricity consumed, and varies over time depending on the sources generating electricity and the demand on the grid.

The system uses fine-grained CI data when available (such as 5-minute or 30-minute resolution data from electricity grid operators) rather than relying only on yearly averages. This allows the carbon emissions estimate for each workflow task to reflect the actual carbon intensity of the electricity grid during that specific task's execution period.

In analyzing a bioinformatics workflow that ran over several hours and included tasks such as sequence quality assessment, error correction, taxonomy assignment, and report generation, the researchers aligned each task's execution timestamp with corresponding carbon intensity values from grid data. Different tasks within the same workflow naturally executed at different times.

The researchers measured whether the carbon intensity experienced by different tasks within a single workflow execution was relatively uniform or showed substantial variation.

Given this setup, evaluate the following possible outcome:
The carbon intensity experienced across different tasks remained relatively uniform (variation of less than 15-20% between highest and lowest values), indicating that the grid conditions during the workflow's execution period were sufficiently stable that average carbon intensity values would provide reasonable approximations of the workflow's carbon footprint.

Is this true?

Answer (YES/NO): NO